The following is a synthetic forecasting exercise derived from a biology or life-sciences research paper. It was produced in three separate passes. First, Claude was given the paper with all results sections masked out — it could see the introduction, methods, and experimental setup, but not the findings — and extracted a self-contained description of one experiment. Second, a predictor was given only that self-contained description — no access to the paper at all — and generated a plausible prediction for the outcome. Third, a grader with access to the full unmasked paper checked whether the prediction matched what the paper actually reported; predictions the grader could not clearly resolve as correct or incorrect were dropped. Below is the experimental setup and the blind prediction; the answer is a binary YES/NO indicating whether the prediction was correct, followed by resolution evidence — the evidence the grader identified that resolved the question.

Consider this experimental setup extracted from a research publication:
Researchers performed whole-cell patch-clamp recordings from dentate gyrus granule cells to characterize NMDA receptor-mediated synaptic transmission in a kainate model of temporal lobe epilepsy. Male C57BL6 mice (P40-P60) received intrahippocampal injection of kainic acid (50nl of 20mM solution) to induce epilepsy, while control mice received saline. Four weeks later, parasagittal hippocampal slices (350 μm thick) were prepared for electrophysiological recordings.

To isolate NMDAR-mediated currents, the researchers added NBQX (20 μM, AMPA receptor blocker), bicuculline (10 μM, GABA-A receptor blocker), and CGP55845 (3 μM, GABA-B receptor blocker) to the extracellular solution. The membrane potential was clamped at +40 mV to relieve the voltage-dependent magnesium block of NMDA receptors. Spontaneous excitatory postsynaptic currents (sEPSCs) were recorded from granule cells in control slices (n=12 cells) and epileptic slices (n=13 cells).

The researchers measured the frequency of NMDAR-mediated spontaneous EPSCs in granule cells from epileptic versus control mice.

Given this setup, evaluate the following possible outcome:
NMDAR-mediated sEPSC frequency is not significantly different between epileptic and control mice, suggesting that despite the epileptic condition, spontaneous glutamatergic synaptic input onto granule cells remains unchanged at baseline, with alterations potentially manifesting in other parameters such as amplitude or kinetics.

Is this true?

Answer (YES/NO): NO